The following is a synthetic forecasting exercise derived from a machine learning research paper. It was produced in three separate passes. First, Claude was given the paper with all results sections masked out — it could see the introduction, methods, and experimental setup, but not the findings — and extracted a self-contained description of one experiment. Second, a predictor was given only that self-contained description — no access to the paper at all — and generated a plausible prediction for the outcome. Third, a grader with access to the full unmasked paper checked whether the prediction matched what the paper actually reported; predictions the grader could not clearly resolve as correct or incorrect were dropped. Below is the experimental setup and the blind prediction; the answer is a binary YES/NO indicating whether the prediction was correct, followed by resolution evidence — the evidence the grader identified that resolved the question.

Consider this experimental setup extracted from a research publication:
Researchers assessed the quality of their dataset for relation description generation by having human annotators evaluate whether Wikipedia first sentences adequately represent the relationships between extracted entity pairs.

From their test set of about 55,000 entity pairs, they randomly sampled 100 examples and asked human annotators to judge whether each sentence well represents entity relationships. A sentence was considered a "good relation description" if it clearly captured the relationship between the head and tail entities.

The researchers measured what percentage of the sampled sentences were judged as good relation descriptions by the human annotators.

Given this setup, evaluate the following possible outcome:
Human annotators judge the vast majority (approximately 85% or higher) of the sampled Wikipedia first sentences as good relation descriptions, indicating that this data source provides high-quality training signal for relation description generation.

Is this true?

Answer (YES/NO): YES